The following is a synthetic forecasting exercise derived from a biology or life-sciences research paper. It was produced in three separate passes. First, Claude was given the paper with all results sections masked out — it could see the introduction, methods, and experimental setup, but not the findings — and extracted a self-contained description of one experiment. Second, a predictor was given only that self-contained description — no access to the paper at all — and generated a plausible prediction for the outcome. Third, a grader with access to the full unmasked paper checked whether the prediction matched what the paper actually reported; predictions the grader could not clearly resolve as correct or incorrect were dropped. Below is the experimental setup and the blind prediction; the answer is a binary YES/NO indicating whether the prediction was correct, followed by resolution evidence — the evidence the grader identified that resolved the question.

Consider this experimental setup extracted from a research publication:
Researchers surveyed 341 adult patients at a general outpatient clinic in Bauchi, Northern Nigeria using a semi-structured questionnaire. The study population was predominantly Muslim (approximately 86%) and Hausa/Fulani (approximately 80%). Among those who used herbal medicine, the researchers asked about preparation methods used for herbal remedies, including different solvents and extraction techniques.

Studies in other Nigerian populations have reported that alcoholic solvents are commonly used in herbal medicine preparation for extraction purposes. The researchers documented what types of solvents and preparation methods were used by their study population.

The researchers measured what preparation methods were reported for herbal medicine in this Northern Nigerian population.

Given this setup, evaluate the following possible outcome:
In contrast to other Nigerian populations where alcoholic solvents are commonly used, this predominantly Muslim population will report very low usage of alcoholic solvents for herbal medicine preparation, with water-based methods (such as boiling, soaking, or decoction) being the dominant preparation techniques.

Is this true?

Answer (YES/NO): YES